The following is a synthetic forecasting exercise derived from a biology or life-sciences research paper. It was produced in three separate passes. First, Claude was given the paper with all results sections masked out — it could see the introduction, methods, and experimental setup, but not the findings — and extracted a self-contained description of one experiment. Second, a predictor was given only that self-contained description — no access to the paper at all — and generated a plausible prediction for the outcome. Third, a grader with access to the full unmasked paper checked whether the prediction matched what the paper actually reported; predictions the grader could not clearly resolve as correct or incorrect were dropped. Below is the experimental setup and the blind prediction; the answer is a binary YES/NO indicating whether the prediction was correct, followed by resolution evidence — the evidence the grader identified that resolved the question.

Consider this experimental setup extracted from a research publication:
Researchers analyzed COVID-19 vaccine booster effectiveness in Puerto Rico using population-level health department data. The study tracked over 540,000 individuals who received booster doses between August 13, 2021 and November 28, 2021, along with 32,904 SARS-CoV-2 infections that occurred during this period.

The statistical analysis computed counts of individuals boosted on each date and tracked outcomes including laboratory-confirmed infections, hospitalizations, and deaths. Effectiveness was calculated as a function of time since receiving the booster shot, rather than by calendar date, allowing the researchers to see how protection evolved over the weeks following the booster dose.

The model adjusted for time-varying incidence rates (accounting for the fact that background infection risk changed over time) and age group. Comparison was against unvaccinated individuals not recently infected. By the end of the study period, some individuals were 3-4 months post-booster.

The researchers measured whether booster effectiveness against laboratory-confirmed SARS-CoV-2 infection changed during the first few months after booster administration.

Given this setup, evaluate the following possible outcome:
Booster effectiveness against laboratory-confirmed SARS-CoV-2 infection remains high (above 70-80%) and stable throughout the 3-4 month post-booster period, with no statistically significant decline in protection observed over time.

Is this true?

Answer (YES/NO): YES